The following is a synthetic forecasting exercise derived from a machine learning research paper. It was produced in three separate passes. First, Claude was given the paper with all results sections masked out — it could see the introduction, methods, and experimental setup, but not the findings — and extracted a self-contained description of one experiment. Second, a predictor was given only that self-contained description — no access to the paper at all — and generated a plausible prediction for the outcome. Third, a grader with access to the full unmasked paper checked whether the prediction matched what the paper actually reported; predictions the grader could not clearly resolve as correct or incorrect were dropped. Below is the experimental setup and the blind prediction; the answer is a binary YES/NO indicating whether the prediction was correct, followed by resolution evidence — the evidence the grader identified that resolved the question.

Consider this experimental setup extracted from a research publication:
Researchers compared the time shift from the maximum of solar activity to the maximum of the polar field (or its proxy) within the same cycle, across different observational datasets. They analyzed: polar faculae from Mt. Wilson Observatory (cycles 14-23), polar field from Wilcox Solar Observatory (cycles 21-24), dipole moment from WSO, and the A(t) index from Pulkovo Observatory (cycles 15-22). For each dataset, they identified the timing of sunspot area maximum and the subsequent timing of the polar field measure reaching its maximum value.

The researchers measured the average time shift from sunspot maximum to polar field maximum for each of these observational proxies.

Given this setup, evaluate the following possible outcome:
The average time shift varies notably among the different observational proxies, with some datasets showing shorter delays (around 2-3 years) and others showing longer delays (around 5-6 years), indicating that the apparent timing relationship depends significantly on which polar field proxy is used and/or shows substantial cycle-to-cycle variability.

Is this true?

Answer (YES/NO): YES